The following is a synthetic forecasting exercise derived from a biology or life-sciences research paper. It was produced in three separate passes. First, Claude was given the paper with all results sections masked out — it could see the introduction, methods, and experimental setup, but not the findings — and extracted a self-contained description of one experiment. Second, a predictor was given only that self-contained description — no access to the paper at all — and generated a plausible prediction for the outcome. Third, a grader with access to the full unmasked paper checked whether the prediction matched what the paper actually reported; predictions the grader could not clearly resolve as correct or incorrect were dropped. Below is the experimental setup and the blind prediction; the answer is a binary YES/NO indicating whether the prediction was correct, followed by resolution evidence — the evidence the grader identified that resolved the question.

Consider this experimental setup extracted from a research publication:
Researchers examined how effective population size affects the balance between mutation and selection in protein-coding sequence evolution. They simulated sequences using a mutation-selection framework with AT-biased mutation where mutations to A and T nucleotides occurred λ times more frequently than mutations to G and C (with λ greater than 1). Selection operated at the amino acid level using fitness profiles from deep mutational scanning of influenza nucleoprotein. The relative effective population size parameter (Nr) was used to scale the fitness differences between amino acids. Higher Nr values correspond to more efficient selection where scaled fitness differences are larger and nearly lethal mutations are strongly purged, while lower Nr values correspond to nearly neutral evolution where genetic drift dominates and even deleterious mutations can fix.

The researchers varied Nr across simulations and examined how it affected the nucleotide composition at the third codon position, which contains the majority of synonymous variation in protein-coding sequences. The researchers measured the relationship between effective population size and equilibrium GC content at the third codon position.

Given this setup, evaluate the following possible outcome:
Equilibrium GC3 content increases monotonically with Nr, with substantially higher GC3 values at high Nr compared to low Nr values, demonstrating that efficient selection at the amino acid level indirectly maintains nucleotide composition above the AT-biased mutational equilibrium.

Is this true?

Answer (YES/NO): NO